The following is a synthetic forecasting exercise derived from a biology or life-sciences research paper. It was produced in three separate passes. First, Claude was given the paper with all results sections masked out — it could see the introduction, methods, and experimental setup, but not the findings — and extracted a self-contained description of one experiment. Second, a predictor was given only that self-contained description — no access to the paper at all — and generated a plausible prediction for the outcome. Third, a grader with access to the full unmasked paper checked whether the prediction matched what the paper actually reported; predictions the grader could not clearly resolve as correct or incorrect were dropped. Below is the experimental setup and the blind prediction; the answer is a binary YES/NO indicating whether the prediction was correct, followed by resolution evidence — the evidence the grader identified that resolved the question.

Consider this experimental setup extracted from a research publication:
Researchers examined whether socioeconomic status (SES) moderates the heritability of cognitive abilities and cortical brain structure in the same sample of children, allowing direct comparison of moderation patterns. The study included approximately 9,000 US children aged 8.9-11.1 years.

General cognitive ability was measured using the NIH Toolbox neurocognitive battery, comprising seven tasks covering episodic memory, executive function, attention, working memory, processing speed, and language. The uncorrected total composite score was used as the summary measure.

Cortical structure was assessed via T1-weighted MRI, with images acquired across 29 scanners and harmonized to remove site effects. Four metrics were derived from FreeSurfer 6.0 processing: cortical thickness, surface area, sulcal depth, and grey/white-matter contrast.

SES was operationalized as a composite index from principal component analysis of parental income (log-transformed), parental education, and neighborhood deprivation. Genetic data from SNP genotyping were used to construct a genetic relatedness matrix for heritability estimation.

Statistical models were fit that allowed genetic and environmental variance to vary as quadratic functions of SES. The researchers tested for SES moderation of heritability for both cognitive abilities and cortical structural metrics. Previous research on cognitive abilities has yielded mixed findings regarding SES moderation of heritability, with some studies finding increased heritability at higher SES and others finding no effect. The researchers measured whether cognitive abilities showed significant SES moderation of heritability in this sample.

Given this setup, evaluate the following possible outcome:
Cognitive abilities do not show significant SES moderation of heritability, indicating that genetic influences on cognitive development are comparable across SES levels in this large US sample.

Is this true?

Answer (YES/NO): NO